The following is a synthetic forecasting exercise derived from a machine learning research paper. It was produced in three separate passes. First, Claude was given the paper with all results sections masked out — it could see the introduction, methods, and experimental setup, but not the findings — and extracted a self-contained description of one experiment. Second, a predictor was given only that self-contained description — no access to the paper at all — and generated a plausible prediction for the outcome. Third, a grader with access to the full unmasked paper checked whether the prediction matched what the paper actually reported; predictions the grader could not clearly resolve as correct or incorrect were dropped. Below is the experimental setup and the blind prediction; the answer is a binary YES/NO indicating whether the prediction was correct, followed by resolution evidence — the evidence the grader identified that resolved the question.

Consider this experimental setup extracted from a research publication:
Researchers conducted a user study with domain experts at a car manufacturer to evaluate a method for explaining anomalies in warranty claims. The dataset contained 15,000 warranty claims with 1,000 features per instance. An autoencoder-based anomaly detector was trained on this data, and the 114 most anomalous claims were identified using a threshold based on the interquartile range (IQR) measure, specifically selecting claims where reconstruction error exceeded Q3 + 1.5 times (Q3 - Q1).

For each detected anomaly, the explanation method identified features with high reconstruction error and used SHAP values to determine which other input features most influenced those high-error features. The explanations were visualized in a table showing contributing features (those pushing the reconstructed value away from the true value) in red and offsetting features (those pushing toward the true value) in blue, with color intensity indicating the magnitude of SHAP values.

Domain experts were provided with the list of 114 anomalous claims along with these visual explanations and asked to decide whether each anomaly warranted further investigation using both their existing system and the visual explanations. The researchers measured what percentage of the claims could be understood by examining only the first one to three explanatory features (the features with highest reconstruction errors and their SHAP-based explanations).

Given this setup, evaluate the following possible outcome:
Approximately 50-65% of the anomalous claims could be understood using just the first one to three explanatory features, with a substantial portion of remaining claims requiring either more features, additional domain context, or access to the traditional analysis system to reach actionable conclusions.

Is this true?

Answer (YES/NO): NO